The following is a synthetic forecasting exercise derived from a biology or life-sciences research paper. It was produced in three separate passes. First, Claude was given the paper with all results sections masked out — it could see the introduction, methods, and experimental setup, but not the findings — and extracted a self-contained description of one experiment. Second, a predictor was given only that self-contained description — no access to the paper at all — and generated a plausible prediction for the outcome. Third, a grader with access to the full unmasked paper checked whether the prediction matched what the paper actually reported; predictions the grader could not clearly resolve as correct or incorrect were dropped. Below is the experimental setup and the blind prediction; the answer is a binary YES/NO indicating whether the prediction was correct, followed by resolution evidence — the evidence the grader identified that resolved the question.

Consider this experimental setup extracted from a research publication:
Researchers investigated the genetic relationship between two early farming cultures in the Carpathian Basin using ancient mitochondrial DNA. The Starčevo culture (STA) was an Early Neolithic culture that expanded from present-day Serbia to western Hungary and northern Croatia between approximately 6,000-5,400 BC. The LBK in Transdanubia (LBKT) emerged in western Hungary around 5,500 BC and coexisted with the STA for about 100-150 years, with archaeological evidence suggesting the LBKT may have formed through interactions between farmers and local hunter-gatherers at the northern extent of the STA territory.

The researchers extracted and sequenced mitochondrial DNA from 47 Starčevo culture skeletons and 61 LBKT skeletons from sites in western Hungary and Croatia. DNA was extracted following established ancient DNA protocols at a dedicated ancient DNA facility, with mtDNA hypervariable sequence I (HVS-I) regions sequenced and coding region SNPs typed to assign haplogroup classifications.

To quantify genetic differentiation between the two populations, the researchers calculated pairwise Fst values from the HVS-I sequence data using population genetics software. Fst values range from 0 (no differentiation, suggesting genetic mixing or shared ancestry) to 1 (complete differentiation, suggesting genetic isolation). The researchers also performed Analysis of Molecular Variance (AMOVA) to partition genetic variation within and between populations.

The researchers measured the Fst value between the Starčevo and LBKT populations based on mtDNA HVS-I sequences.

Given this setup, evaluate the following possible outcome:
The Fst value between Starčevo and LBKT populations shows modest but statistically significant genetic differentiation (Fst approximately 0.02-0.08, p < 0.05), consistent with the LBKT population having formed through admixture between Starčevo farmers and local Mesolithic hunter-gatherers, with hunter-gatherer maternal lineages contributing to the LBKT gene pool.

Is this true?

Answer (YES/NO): NO